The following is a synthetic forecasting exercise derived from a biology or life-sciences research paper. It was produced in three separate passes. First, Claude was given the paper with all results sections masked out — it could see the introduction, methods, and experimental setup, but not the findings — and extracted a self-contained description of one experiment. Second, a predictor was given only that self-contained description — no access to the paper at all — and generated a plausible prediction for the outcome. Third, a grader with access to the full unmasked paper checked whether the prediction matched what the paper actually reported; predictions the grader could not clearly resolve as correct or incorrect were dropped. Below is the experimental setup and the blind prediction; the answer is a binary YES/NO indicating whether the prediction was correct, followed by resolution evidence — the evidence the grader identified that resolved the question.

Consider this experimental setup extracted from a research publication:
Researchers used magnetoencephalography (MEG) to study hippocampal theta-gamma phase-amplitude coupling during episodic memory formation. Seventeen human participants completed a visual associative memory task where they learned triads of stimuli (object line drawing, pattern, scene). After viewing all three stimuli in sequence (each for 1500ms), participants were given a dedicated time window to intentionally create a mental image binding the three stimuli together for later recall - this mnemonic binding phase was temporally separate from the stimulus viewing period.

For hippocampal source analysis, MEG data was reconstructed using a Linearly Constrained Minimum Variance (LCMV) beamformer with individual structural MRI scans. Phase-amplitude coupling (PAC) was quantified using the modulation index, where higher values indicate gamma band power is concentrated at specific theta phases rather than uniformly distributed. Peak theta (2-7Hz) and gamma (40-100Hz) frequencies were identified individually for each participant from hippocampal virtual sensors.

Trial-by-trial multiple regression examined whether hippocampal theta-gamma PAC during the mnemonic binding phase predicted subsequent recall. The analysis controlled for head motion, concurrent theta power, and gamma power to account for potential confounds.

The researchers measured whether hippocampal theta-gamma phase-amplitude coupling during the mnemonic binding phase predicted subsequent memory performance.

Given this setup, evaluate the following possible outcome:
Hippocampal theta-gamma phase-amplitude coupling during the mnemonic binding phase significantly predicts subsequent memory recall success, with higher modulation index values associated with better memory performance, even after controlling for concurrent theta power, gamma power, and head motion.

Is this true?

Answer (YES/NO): YES